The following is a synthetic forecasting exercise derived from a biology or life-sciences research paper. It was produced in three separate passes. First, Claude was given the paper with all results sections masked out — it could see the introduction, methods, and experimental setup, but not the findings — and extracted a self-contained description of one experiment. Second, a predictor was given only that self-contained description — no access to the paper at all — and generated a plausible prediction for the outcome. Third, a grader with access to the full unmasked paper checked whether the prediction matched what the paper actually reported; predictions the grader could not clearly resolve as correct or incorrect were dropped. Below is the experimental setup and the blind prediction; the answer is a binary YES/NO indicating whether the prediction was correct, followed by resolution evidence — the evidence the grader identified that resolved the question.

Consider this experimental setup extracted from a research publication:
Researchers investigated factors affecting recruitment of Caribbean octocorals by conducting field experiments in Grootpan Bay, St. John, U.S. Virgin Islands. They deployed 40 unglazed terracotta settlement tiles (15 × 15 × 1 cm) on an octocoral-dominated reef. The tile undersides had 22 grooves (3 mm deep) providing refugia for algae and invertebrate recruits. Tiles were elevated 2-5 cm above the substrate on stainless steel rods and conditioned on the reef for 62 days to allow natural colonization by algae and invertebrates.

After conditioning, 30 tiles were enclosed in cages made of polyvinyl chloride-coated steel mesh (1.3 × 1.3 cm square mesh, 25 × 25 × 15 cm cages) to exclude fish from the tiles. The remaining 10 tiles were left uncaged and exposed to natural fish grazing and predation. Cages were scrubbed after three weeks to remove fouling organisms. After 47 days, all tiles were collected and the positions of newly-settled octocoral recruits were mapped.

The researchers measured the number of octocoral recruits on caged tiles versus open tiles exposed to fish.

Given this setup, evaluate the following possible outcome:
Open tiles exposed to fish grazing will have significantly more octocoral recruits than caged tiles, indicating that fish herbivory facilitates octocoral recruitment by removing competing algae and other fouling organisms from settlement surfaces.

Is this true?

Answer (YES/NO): NO